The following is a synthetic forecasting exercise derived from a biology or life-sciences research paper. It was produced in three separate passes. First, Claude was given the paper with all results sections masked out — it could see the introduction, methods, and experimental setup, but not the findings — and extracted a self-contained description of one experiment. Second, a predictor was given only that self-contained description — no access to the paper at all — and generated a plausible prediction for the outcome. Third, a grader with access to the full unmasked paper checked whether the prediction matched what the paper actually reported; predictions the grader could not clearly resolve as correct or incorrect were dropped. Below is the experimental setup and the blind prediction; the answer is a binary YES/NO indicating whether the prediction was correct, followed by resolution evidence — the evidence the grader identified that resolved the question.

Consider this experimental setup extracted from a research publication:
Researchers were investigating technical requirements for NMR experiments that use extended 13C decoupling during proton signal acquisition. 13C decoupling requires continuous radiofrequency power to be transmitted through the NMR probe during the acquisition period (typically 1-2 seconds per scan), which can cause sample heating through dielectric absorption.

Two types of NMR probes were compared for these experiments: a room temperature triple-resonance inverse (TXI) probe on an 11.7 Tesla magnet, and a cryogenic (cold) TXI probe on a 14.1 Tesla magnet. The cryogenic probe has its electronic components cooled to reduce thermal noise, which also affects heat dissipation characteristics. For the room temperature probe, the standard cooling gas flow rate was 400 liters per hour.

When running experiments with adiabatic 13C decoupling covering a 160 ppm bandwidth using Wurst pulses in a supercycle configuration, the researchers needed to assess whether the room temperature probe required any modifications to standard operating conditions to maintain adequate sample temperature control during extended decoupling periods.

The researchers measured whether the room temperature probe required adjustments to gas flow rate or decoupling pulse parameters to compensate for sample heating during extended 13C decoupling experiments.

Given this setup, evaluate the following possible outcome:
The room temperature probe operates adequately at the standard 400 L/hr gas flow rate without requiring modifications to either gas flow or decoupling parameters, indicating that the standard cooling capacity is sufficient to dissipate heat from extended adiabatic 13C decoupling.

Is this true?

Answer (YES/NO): NO